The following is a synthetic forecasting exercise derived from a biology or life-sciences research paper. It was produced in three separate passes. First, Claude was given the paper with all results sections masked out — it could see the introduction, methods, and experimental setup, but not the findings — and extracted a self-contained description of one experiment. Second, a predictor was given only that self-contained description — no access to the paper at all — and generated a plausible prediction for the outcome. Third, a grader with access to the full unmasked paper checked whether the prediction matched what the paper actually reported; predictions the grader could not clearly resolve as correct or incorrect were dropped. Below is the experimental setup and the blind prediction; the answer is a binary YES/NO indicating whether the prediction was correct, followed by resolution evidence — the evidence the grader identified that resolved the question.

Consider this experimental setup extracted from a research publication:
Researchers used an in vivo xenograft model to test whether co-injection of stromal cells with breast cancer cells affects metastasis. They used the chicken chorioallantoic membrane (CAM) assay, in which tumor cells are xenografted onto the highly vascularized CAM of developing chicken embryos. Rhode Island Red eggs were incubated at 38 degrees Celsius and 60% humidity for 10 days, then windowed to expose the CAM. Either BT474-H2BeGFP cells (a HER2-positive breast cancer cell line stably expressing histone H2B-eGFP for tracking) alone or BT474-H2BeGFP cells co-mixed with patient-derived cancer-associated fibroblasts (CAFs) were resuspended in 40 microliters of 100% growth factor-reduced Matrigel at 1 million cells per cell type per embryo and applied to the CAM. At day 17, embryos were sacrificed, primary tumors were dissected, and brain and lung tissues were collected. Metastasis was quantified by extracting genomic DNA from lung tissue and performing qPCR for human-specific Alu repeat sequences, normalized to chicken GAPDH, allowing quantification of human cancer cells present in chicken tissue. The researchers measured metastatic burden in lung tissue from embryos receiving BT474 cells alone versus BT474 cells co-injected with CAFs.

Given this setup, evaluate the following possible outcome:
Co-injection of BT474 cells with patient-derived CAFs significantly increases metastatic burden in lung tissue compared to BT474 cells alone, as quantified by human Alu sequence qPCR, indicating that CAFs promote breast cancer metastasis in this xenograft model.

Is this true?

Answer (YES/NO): NO